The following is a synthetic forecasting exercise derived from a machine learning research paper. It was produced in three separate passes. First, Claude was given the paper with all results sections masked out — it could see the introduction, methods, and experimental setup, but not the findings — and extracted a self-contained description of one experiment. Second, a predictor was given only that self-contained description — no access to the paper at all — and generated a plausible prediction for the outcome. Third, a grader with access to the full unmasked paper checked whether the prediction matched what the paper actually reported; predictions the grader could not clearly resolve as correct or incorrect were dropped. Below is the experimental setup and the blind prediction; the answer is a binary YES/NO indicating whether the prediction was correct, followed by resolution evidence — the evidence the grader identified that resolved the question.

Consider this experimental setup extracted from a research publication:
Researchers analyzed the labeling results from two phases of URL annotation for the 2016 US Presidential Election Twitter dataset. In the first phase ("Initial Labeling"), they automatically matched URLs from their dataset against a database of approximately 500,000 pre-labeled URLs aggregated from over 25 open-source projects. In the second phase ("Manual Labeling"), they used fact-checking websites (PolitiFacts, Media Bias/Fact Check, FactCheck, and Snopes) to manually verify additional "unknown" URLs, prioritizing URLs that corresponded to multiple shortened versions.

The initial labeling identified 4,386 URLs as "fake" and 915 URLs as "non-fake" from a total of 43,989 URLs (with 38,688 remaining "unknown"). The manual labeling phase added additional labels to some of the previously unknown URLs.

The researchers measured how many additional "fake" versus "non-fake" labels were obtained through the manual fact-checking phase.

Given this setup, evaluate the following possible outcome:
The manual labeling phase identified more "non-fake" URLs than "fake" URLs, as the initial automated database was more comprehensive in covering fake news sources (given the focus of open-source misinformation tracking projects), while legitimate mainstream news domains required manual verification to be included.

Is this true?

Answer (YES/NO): YES